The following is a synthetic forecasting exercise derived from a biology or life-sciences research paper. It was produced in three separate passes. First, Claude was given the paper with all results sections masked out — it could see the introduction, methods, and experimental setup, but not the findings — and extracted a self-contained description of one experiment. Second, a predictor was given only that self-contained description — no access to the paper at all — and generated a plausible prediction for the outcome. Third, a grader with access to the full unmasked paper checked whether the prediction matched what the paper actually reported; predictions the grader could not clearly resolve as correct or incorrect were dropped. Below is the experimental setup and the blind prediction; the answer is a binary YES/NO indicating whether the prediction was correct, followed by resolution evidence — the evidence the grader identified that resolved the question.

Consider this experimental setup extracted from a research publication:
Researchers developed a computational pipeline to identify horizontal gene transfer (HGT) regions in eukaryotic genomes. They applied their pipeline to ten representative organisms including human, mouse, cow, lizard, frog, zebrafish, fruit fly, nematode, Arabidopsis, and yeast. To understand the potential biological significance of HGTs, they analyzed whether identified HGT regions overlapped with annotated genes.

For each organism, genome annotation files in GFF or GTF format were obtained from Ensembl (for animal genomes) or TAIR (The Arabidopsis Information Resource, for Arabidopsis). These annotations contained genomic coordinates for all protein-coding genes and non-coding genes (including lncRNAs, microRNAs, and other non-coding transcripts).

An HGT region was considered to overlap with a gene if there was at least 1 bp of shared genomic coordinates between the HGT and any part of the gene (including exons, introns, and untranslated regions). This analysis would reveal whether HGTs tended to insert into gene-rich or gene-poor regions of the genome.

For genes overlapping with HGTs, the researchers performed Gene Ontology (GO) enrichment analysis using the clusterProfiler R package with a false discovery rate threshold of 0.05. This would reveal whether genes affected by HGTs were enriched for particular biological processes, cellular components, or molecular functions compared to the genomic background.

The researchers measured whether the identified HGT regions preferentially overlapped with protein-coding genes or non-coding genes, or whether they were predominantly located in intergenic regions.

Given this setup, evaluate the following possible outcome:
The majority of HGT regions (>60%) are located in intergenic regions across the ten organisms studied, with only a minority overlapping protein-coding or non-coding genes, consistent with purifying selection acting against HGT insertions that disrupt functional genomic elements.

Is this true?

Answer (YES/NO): NO